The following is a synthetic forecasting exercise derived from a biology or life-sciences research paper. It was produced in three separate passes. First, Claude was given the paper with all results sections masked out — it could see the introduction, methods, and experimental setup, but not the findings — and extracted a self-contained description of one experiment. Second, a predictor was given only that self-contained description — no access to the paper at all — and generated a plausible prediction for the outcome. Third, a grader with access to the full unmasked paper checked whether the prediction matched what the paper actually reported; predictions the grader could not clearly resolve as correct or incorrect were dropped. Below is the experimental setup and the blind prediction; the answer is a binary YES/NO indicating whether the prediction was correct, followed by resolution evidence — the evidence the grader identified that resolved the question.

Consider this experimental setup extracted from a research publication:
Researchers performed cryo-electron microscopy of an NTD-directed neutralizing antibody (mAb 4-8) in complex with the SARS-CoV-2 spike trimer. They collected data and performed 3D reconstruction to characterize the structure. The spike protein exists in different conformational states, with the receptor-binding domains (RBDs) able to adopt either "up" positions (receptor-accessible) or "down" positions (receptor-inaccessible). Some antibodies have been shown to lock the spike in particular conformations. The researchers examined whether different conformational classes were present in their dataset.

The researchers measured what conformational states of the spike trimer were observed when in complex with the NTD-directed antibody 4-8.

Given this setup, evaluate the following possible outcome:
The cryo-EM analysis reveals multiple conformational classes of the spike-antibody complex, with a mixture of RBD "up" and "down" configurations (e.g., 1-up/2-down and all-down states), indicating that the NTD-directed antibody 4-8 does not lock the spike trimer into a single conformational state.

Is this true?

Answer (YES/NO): YES